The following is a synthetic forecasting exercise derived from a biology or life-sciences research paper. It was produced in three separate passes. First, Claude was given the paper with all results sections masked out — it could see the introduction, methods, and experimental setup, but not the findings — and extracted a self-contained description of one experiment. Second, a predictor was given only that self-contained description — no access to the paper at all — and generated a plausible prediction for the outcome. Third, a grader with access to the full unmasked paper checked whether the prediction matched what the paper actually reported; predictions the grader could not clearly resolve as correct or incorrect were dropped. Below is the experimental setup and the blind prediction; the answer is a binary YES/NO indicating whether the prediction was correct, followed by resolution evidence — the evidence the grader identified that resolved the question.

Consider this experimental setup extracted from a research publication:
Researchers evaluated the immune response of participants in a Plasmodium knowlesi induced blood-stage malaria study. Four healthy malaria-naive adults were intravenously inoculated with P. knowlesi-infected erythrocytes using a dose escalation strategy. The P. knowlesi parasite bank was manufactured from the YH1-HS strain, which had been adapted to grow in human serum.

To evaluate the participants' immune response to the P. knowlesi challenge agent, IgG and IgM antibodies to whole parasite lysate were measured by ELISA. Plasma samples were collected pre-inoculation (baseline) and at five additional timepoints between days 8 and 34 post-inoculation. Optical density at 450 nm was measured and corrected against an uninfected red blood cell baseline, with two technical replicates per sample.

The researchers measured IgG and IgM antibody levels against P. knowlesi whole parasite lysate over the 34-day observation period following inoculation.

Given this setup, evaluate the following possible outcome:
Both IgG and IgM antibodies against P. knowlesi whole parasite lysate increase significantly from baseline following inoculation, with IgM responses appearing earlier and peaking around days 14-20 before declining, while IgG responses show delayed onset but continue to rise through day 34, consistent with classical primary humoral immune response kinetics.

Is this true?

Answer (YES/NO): NO